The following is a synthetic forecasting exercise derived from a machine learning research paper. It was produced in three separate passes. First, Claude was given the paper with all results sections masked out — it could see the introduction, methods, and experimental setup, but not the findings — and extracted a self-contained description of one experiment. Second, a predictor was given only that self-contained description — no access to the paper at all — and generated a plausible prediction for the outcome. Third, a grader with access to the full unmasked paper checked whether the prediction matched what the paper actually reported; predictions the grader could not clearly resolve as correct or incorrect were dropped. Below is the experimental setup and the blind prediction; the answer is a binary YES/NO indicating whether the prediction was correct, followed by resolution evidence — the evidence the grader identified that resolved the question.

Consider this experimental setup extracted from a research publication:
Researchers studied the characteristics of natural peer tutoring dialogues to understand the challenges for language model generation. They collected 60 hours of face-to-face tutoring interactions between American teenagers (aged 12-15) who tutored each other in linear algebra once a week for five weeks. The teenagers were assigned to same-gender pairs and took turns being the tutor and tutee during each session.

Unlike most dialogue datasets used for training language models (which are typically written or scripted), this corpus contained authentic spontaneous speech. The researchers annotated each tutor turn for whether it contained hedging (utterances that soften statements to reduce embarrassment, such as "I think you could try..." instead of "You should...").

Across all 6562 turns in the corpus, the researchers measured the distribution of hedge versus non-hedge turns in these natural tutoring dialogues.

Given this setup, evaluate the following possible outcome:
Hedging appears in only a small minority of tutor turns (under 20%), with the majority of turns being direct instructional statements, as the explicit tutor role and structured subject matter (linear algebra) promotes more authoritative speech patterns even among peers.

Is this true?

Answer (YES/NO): YES